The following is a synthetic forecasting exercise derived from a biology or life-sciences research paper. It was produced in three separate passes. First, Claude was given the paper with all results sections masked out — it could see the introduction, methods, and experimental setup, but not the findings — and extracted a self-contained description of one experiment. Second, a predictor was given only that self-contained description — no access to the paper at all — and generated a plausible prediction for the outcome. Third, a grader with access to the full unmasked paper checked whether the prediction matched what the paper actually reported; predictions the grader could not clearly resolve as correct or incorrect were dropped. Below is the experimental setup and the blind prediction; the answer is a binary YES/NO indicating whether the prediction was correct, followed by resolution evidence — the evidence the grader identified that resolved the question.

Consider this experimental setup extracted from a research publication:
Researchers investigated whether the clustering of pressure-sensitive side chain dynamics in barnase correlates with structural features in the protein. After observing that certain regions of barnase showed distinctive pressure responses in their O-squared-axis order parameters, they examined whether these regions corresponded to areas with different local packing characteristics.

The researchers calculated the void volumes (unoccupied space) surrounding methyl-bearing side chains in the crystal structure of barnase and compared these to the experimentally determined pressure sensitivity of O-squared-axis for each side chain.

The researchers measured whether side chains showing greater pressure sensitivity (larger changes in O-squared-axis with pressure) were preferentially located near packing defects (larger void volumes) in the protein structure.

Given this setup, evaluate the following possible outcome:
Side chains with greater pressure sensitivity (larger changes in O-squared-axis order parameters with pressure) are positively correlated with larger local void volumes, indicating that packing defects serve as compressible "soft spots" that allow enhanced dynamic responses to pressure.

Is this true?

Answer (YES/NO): NO